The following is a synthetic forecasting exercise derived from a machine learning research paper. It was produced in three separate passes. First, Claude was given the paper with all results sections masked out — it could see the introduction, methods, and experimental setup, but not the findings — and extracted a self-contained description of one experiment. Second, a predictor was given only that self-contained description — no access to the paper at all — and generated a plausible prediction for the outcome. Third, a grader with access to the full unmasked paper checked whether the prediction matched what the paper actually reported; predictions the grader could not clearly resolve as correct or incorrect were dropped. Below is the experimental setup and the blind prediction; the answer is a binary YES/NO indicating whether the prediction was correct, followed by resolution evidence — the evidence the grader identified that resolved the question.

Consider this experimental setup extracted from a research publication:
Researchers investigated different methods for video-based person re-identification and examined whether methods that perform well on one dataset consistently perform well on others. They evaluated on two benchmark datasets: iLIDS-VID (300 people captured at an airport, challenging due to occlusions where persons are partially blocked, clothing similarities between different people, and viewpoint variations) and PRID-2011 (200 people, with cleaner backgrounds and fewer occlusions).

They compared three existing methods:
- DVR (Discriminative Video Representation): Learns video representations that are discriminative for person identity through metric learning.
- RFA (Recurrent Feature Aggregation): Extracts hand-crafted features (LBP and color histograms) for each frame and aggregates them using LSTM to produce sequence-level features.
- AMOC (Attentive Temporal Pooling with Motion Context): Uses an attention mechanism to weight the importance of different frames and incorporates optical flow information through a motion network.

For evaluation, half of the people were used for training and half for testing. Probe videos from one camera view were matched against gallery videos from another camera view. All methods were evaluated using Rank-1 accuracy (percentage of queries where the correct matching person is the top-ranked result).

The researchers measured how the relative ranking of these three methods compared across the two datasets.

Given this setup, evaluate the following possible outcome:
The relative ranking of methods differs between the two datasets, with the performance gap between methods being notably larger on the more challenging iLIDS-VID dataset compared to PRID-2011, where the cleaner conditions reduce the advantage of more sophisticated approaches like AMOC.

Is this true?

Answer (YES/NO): NO